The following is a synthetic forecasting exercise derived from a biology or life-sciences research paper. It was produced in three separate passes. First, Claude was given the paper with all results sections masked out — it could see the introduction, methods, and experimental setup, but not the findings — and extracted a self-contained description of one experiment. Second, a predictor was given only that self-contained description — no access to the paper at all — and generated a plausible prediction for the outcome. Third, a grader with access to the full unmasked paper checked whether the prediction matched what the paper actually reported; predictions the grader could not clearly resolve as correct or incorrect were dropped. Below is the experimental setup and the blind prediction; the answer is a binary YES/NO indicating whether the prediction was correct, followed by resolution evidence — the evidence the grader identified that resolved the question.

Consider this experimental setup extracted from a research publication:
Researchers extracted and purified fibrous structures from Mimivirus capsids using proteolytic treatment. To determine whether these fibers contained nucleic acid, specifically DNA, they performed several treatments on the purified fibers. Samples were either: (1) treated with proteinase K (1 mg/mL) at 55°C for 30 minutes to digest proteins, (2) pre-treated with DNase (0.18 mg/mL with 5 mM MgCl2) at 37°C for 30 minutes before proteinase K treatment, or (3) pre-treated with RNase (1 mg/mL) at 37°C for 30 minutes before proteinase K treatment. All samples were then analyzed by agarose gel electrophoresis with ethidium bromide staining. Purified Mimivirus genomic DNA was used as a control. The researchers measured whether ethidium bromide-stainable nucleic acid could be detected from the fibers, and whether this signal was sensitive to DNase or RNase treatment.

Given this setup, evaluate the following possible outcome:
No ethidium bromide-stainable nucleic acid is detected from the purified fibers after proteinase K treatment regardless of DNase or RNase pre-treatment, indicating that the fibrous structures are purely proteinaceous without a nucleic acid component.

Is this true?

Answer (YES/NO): NO